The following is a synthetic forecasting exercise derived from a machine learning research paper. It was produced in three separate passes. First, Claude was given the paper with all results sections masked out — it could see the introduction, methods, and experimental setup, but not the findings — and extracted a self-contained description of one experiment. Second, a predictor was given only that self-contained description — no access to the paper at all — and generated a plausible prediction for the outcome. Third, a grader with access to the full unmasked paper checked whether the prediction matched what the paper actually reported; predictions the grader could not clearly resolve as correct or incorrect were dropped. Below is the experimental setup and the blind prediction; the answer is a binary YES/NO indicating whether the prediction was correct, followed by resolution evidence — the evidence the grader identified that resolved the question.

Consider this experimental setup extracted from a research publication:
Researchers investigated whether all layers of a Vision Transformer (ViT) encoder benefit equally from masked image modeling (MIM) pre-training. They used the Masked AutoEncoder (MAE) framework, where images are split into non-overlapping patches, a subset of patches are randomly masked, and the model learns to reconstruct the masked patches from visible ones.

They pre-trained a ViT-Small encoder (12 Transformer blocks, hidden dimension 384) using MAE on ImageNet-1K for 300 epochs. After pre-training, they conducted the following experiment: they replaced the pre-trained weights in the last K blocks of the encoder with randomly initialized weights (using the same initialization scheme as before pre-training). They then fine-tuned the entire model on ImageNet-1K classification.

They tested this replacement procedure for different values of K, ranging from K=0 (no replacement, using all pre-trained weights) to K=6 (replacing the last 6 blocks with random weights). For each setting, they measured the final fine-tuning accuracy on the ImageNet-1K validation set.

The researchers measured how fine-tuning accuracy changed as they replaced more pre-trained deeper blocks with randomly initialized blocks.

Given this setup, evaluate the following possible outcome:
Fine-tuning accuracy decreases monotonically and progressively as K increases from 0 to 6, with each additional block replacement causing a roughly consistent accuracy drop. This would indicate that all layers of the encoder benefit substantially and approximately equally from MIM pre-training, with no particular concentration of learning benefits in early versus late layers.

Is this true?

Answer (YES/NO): NO